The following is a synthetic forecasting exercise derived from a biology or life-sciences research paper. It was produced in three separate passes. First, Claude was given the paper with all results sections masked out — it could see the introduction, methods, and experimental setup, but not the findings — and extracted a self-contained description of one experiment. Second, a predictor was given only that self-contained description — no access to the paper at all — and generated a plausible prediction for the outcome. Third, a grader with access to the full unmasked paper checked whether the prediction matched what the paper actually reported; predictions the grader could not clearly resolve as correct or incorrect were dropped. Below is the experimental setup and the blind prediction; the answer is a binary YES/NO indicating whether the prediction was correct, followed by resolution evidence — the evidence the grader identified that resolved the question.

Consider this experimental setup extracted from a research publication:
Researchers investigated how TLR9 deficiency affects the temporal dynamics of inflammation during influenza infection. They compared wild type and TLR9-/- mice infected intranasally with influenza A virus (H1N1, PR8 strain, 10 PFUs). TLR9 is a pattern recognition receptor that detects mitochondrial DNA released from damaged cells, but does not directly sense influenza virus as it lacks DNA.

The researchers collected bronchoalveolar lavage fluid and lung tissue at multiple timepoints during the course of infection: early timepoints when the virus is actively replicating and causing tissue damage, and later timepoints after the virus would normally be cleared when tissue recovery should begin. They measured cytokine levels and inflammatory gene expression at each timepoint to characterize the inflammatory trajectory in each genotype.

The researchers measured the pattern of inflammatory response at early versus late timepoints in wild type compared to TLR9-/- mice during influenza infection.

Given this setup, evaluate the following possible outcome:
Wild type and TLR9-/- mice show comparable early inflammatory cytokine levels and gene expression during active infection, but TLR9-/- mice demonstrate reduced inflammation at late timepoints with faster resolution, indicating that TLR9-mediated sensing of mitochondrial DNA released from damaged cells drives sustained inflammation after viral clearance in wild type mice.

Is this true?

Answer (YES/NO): NO